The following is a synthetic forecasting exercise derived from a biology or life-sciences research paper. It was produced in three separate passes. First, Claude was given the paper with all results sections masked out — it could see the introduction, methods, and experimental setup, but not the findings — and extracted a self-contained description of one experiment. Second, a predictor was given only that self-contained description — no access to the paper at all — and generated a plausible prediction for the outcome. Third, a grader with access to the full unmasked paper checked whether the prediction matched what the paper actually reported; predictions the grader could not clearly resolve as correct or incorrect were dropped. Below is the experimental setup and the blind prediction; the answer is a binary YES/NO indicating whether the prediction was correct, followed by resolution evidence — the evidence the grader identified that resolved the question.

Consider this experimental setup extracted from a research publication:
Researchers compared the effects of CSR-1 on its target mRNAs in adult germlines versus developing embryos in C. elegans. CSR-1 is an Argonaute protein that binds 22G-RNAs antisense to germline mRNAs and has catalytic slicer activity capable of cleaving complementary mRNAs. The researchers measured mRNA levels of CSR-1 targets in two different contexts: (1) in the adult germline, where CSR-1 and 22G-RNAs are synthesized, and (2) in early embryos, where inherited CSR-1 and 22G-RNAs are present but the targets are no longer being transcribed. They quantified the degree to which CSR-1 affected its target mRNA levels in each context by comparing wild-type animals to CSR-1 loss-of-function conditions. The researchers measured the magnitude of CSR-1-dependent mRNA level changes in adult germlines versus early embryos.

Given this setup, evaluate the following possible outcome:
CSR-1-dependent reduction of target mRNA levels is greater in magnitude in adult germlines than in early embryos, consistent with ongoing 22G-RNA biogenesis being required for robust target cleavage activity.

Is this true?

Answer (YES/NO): NO